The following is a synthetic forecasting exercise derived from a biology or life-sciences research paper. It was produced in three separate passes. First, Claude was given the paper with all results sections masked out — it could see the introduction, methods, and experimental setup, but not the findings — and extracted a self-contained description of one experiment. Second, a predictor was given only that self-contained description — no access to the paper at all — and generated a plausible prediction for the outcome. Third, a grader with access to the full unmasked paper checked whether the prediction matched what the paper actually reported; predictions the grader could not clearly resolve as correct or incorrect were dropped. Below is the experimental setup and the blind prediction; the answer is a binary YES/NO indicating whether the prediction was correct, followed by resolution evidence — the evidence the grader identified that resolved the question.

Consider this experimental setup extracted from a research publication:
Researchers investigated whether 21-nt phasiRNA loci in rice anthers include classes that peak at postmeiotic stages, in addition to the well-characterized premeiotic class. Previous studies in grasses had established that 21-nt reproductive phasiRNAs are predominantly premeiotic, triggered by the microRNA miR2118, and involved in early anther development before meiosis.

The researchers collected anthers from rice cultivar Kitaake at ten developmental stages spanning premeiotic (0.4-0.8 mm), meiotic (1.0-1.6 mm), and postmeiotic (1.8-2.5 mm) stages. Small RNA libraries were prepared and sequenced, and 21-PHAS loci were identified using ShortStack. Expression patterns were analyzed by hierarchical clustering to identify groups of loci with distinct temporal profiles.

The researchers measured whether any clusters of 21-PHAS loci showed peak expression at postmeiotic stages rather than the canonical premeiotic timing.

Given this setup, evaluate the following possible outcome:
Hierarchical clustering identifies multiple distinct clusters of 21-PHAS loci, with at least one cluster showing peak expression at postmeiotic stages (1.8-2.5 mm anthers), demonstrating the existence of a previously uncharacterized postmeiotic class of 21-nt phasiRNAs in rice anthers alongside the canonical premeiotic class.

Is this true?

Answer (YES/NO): YES